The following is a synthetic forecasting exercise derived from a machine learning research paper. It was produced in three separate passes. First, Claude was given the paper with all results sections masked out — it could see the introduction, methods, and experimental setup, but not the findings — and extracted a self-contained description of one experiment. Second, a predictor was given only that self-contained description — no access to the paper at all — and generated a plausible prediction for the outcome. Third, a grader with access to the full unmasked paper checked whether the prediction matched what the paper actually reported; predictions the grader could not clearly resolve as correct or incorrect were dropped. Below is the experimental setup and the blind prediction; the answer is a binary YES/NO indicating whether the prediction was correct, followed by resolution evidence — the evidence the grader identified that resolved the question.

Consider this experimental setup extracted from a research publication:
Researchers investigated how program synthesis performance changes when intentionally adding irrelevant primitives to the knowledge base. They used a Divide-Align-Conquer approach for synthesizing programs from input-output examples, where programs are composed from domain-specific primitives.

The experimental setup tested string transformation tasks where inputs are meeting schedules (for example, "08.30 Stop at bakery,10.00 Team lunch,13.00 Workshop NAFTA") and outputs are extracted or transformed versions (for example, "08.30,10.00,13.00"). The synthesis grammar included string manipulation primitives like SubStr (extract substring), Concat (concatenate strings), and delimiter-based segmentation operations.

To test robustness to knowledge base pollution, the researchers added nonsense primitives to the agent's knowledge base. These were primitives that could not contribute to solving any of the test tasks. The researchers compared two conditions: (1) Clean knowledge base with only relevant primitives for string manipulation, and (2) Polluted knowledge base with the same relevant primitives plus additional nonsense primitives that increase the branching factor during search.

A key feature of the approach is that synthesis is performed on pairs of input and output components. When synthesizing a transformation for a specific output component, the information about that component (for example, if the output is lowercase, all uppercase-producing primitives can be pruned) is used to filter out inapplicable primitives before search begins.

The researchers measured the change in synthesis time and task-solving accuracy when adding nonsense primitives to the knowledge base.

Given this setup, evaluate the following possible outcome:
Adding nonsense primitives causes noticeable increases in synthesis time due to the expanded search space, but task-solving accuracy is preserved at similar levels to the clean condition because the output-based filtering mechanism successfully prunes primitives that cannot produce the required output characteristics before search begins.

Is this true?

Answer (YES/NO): NO